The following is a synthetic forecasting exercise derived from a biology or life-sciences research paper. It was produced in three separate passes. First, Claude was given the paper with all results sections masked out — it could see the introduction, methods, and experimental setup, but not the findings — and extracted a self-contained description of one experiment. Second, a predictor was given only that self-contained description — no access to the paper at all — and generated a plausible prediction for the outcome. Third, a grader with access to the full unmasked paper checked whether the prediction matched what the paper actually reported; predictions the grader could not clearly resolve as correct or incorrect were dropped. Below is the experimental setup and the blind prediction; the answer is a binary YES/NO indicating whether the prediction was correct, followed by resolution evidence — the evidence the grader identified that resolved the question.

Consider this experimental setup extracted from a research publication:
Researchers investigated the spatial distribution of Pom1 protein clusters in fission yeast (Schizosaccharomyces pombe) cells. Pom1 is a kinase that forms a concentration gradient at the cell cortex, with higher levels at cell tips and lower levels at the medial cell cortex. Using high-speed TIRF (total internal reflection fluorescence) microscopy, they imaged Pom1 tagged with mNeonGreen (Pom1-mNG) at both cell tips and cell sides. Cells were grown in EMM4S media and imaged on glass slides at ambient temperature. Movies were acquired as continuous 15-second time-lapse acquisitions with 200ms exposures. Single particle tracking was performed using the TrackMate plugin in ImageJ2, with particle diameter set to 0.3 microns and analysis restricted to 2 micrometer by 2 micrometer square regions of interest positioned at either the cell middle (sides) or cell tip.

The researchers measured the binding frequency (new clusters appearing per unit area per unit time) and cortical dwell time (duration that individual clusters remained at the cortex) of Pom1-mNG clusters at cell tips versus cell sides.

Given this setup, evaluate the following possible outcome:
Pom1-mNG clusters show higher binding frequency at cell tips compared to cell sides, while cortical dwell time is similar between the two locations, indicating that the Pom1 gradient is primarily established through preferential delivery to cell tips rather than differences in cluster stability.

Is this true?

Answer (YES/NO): YES